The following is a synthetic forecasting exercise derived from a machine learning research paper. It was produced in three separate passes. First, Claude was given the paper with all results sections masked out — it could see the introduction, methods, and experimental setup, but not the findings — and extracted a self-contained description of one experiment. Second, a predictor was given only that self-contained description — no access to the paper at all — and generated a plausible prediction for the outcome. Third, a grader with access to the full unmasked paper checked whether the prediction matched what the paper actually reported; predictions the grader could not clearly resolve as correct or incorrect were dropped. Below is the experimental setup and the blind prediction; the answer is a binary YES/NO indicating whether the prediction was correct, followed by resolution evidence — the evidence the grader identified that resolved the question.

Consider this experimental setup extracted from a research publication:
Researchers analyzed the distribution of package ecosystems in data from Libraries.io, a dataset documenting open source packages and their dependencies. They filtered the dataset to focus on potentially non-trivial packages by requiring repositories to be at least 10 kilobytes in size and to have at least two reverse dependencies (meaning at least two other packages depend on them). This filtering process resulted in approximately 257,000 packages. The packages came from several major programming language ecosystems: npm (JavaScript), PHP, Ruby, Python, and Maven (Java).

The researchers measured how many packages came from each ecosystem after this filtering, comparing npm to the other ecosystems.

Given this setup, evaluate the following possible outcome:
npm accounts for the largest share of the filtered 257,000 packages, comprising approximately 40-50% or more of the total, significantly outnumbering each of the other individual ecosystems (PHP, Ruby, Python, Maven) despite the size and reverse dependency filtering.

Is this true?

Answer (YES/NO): YES